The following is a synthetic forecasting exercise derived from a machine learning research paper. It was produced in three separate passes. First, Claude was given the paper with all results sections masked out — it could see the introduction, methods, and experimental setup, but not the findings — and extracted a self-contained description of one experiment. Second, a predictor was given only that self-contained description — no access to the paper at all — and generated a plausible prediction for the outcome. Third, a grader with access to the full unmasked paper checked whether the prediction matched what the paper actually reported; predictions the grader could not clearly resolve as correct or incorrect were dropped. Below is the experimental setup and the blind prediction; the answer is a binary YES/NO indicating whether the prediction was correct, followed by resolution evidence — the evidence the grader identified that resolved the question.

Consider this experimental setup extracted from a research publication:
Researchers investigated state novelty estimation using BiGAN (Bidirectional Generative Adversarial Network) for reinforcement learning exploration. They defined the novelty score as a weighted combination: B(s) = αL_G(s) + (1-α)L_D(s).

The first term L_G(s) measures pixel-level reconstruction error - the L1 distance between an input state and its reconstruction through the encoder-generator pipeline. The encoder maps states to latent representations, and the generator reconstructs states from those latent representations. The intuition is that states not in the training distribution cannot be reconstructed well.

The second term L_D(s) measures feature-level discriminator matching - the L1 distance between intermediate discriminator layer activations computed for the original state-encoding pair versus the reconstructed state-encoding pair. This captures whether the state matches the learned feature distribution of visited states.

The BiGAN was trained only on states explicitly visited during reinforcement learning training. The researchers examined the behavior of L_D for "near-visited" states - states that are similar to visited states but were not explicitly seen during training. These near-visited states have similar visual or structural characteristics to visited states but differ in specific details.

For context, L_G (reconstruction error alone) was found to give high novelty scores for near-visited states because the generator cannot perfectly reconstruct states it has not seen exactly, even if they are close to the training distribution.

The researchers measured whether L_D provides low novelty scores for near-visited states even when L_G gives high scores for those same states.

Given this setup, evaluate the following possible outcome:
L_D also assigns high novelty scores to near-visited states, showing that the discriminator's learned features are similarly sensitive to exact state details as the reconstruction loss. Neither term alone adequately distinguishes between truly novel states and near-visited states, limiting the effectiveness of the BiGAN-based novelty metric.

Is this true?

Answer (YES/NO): NO